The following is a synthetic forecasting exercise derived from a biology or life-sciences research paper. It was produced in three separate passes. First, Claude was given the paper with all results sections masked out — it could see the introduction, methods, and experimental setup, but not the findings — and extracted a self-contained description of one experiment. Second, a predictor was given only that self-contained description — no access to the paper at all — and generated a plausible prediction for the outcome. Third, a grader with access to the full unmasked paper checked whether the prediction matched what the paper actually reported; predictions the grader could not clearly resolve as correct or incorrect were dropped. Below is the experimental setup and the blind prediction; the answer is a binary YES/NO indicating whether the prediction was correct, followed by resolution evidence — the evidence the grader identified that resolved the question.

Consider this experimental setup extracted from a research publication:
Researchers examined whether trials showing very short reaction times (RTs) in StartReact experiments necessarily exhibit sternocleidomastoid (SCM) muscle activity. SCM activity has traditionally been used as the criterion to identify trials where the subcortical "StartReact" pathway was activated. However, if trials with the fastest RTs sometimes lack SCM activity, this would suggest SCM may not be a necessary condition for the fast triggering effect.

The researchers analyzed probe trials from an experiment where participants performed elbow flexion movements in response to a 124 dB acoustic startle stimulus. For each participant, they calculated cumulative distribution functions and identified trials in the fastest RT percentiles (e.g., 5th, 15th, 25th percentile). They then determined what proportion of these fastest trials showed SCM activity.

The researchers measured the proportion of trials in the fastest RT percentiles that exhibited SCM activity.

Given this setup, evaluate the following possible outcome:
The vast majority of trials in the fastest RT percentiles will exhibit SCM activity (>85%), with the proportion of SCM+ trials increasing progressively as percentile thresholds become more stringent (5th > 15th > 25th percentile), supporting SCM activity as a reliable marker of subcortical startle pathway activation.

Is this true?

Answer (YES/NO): NO